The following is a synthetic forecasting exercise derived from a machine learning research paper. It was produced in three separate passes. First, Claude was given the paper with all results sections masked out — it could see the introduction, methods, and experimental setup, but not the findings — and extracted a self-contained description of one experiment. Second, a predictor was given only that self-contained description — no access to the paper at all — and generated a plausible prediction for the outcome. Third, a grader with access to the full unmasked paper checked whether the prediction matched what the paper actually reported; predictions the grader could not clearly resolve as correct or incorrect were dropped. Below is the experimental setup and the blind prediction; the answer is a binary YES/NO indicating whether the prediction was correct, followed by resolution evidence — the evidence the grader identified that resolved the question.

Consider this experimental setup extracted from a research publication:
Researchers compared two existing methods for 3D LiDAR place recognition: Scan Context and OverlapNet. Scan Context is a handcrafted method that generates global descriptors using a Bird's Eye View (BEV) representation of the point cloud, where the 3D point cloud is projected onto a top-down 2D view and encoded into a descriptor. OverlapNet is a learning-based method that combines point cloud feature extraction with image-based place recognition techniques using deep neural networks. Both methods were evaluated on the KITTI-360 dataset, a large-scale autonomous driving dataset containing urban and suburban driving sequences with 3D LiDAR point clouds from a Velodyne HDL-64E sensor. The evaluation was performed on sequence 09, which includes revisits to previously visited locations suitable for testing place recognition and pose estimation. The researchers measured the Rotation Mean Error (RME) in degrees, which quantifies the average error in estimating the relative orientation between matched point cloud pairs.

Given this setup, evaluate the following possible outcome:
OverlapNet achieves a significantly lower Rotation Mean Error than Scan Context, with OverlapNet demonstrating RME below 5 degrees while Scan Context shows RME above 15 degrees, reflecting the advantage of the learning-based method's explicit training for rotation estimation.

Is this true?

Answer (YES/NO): NO